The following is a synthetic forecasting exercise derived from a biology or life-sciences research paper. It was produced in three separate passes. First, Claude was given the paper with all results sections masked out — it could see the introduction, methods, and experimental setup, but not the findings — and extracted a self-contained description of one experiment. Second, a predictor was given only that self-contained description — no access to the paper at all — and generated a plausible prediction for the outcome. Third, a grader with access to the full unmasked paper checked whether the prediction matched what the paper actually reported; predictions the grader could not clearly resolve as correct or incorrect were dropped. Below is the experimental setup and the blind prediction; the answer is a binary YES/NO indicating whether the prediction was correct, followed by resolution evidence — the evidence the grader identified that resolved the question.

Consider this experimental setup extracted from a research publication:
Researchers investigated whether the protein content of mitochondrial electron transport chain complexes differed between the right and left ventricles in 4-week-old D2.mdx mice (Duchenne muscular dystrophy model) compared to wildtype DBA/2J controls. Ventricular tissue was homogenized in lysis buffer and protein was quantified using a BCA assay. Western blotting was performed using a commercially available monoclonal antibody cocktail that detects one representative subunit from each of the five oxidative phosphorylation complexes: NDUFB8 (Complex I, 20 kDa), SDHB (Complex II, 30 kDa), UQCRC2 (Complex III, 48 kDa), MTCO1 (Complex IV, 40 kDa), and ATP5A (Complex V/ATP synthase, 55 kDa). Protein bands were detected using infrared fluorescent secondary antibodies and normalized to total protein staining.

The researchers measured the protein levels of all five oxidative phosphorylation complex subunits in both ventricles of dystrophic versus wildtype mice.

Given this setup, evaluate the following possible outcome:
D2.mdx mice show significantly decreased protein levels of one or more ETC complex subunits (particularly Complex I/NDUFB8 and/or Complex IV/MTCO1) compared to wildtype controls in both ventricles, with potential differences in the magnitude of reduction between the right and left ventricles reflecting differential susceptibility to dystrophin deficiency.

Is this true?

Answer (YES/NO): NO